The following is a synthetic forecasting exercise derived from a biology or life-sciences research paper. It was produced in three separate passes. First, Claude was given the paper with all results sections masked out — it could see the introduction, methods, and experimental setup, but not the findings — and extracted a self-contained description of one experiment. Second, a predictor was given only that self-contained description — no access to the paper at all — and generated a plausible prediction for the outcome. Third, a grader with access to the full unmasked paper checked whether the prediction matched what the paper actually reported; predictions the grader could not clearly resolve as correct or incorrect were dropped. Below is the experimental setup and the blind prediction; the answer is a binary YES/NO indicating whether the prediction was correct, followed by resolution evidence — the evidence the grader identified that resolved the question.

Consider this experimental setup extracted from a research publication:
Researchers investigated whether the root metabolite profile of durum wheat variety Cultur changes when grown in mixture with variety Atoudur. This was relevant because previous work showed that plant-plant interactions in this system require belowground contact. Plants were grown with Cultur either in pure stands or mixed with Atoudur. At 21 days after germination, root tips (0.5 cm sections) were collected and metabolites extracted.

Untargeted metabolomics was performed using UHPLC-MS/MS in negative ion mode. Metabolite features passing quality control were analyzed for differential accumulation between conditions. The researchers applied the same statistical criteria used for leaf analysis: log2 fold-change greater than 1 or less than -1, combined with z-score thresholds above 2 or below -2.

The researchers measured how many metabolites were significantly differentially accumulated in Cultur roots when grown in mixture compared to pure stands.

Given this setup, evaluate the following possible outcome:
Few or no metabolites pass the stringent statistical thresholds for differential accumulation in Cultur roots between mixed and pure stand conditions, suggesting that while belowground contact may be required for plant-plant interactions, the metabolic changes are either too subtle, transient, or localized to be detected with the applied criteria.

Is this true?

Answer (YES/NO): NO